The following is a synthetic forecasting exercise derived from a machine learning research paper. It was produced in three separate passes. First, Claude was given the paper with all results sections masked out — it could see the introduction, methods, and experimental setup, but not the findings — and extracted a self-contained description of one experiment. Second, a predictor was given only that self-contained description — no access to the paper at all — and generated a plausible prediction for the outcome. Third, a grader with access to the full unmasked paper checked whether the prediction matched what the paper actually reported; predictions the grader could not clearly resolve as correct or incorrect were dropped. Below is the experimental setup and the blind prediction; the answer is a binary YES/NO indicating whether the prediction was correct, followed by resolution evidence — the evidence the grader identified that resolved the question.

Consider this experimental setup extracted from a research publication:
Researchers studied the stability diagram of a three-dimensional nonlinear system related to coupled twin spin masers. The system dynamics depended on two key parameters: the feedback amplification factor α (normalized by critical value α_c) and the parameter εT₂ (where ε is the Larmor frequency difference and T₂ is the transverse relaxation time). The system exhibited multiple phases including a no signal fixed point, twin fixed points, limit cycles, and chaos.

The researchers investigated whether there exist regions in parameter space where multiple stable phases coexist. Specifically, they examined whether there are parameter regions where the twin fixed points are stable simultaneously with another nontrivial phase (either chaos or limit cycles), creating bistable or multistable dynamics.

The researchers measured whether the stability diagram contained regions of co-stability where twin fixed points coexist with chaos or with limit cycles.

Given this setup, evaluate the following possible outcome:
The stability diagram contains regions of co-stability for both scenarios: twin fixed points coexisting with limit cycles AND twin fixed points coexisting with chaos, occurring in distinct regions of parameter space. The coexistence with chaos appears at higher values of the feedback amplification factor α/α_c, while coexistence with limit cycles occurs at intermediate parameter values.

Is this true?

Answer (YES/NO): YES